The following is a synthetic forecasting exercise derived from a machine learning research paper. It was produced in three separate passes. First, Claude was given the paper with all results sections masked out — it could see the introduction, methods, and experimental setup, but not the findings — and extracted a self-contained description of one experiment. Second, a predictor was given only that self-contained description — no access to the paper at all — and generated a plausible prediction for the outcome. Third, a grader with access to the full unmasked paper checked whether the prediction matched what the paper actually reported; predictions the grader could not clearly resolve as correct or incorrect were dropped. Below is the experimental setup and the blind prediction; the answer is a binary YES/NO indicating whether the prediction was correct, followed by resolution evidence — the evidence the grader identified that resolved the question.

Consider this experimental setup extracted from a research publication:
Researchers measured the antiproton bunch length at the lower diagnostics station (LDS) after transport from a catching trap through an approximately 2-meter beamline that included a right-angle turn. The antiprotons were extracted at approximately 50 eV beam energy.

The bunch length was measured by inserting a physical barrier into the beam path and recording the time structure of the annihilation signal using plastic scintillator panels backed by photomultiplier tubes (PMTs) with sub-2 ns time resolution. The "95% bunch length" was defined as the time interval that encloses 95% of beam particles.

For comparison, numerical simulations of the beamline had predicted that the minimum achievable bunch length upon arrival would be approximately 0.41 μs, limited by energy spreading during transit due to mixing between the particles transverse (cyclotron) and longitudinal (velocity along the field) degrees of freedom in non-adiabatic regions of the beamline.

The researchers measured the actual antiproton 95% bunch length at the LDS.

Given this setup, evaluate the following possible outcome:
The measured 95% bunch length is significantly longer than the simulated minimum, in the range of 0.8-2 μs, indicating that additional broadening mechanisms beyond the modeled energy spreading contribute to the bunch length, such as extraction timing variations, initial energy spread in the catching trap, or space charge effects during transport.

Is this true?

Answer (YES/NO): YES